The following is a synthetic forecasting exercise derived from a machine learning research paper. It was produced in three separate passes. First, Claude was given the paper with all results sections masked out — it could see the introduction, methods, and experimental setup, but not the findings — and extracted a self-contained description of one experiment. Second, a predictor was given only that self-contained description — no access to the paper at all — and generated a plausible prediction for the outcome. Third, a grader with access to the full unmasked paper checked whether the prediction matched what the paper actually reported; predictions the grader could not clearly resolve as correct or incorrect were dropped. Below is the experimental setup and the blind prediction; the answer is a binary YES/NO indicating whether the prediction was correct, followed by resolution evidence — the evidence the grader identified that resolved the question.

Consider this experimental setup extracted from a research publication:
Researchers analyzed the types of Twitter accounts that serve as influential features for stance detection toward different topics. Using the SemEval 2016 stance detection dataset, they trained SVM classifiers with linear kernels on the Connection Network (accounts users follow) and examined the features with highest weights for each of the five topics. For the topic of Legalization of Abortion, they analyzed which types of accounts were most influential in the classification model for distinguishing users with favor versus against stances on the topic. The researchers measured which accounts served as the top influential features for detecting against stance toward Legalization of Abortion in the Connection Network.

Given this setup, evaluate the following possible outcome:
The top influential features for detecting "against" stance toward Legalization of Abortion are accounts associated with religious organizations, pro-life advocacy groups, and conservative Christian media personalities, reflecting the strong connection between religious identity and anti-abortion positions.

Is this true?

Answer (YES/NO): NO